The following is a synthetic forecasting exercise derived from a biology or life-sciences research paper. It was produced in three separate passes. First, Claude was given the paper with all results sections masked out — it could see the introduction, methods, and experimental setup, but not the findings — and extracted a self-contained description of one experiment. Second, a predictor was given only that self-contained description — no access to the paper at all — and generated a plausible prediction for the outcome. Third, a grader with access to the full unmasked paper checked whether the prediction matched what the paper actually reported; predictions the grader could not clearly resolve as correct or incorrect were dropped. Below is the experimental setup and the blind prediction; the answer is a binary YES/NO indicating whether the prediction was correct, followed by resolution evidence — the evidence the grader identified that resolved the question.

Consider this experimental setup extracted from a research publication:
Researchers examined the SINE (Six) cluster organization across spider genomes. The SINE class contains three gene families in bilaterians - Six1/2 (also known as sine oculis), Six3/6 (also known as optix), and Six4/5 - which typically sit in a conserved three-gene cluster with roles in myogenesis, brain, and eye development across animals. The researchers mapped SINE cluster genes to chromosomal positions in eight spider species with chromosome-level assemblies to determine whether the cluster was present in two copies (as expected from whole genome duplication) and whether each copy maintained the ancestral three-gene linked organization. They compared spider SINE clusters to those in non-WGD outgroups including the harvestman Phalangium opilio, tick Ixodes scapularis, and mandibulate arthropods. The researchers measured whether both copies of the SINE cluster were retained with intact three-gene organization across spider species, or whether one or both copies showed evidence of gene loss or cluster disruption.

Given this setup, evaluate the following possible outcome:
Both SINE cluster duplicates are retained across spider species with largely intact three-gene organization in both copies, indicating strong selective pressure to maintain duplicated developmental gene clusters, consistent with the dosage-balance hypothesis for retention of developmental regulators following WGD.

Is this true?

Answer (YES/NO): NO